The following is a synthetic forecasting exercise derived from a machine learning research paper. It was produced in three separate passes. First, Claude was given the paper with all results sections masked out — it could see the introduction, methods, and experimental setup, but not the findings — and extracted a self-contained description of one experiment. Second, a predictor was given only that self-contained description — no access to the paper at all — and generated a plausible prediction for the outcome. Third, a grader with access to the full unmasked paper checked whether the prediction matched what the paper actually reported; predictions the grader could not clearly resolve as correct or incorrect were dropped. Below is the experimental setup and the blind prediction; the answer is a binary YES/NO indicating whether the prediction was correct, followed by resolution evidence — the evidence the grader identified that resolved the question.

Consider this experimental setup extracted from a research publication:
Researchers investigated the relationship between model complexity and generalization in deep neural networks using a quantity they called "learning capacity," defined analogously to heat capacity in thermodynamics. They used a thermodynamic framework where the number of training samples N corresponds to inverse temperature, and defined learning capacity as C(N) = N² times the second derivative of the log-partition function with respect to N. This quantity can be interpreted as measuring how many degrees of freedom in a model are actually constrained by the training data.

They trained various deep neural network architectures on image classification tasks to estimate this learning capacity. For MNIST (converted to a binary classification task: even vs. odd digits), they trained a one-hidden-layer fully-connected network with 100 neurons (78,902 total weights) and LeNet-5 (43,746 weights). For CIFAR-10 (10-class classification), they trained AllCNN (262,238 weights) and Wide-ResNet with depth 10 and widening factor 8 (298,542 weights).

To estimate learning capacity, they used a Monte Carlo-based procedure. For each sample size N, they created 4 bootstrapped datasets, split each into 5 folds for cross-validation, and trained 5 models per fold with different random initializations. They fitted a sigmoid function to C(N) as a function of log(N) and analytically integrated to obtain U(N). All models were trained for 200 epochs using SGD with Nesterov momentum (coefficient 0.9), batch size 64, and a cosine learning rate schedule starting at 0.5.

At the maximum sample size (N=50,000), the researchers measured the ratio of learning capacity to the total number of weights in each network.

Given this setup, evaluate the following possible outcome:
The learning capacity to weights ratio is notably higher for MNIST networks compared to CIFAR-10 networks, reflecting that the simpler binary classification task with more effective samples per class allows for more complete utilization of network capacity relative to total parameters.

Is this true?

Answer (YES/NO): NO